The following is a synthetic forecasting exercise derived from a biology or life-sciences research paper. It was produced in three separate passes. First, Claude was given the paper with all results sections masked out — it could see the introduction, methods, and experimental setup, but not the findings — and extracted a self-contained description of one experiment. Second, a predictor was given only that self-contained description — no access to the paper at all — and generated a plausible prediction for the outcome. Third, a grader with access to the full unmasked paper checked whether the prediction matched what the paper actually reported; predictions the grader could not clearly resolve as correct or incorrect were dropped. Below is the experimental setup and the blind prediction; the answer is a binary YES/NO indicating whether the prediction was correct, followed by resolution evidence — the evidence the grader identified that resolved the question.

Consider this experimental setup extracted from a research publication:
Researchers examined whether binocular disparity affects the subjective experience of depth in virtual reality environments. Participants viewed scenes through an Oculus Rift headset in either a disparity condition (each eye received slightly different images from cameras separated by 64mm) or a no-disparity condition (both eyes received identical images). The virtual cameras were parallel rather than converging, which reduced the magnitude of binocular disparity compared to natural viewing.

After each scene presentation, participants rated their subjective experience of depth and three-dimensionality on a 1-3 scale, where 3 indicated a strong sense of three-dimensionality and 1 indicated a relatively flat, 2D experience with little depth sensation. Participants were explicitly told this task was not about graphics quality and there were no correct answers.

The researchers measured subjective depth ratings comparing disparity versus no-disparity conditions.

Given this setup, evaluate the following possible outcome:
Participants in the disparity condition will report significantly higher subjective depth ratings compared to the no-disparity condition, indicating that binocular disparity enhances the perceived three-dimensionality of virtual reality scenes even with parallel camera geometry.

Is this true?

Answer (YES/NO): NO